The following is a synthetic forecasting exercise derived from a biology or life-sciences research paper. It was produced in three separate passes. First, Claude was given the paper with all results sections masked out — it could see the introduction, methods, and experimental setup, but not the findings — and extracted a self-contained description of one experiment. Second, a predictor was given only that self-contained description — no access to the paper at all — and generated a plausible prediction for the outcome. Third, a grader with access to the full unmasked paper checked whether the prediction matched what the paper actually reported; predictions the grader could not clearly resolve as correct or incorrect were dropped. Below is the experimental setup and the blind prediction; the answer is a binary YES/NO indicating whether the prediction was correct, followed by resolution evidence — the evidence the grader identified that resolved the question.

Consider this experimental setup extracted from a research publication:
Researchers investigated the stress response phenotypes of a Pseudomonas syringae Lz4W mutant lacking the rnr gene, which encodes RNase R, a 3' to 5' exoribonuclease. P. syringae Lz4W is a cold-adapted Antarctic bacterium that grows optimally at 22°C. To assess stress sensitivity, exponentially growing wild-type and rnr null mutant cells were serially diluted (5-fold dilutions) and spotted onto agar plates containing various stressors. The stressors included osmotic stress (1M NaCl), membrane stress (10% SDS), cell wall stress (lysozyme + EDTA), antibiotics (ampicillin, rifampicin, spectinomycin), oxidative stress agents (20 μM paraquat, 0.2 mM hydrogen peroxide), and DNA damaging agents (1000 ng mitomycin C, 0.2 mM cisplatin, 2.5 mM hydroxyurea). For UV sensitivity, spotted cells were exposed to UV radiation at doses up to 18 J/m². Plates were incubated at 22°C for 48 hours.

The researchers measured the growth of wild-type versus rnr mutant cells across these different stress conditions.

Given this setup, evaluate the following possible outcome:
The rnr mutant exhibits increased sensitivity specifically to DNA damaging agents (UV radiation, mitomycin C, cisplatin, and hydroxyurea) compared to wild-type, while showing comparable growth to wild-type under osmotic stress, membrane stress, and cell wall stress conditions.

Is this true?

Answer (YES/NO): NO